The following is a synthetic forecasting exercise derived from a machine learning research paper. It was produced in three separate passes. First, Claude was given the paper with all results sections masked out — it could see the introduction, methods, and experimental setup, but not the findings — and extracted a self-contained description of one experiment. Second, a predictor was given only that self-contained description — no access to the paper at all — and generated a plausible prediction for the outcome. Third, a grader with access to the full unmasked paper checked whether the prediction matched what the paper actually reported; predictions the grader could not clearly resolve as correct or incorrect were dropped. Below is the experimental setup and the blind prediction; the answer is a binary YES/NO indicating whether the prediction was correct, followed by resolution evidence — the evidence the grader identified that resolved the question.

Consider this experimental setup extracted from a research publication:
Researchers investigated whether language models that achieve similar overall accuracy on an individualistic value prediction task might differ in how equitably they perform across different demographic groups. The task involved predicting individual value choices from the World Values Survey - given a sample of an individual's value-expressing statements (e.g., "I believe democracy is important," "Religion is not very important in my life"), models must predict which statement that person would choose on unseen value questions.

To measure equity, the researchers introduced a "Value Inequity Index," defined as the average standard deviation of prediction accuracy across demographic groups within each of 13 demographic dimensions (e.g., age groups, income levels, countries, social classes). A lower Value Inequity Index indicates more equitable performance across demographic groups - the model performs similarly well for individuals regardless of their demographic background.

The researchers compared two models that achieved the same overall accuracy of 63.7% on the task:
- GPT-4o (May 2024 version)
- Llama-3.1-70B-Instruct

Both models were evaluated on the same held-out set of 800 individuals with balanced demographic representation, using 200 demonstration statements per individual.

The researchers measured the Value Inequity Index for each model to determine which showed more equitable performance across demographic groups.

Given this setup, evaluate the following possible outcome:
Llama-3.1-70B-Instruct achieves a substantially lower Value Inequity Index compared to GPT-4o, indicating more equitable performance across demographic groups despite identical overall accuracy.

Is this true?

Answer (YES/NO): YES